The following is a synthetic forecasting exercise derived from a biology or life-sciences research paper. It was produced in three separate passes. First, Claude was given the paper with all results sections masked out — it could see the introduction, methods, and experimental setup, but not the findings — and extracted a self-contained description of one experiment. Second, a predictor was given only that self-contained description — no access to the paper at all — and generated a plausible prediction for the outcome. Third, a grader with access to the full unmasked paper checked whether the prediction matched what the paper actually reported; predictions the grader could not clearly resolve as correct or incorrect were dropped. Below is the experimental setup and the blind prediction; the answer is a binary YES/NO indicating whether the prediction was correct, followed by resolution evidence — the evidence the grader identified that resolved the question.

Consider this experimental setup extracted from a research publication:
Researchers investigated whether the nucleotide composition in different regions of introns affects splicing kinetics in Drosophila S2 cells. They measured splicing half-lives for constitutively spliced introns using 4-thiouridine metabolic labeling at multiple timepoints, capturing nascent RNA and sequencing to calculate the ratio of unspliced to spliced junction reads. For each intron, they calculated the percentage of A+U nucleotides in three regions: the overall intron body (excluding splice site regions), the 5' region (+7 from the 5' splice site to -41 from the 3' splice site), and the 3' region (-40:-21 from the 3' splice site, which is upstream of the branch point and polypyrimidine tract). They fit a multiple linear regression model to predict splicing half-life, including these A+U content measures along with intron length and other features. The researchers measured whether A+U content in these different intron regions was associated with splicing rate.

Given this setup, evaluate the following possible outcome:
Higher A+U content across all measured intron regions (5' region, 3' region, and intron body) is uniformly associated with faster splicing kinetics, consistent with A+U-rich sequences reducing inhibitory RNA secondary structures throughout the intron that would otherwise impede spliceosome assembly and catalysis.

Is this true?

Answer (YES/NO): NO